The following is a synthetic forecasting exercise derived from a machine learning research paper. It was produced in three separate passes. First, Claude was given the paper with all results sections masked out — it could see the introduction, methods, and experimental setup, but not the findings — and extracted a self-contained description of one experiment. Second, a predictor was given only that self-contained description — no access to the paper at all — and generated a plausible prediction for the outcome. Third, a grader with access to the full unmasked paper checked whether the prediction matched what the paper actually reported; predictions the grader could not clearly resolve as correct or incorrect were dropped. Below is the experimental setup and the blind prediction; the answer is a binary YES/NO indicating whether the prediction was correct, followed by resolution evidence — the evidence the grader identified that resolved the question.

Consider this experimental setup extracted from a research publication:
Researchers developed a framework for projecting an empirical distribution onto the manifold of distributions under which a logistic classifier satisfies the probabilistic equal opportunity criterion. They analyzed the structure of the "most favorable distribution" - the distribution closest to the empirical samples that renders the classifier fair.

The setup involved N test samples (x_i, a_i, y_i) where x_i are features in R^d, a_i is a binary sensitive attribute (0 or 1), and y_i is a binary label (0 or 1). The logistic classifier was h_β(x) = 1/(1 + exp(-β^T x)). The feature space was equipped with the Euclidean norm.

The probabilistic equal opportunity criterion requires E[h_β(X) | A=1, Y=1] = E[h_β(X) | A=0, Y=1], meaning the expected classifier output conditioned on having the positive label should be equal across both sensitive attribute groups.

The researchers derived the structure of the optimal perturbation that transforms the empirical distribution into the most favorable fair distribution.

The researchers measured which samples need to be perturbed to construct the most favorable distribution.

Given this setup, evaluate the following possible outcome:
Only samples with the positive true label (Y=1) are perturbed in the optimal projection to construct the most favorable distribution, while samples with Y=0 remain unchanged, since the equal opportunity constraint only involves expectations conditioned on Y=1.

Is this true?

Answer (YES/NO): YES